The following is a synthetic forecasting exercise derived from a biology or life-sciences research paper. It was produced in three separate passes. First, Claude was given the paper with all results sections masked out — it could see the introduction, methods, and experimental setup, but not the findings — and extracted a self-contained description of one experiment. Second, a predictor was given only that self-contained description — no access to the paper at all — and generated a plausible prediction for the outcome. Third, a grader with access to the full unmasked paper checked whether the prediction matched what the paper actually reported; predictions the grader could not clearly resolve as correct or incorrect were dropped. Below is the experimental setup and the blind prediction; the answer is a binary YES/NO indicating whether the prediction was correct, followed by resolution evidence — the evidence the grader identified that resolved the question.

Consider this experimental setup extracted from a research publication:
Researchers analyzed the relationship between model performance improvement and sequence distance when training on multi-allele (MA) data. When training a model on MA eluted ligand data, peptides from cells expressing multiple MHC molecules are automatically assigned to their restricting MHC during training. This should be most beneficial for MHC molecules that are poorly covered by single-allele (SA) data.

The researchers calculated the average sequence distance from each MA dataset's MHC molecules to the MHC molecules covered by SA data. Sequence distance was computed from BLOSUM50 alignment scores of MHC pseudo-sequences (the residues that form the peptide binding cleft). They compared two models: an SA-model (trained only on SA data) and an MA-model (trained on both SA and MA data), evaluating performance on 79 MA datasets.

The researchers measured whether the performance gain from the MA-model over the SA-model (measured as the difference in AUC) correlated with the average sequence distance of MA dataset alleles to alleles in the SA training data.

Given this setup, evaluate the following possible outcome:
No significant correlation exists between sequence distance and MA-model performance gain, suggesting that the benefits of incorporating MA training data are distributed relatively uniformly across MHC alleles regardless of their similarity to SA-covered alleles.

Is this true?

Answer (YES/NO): NO